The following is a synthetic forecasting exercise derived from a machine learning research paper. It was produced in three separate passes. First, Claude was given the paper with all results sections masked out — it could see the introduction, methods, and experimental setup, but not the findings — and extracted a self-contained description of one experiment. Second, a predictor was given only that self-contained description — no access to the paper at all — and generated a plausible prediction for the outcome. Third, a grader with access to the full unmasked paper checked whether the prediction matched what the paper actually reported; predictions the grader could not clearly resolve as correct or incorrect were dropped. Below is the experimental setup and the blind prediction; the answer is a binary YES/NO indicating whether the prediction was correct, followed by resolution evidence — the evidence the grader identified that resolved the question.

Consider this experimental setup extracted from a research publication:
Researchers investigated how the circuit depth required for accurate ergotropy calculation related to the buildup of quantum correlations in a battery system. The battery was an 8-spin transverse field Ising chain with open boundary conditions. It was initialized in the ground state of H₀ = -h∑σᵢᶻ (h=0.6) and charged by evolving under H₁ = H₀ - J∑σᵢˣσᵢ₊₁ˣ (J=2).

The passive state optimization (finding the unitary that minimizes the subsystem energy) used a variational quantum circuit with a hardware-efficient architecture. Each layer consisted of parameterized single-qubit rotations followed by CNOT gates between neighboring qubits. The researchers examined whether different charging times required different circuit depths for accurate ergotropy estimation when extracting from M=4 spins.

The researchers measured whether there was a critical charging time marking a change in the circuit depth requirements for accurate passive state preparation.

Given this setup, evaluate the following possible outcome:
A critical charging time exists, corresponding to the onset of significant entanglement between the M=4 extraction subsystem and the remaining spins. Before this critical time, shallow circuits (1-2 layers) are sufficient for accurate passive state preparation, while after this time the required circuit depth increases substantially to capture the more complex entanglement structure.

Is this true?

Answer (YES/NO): YES